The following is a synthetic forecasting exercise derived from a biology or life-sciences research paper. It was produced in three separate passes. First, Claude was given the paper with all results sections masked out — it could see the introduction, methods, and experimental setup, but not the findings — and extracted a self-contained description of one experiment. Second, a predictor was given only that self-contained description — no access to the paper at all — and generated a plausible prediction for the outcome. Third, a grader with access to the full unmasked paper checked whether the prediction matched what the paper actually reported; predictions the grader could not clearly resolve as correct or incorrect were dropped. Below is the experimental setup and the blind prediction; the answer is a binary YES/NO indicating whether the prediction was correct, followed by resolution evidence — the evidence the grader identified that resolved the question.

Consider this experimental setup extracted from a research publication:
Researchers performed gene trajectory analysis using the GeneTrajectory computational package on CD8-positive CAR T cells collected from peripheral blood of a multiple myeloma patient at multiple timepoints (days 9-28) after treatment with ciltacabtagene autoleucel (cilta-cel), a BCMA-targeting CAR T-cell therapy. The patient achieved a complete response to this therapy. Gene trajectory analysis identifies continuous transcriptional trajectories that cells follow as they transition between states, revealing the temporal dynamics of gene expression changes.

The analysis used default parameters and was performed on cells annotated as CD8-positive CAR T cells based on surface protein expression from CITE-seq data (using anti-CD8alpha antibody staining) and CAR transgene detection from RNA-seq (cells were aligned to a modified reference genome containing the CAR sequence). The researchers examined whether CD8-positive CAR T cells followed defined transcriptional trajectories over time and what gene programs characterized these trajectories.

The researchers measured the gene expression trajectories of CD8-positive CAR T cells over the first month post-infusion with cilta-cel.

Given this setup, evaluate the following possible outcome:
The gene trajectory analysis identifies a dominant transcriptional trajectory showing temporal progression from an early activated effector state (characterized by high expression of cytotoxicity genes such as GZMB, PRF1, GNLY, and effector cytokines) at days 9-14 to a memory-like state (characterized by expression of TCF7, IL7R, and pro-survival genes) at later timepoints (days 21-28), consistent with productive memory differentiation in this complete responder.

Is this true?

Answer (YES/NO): NO